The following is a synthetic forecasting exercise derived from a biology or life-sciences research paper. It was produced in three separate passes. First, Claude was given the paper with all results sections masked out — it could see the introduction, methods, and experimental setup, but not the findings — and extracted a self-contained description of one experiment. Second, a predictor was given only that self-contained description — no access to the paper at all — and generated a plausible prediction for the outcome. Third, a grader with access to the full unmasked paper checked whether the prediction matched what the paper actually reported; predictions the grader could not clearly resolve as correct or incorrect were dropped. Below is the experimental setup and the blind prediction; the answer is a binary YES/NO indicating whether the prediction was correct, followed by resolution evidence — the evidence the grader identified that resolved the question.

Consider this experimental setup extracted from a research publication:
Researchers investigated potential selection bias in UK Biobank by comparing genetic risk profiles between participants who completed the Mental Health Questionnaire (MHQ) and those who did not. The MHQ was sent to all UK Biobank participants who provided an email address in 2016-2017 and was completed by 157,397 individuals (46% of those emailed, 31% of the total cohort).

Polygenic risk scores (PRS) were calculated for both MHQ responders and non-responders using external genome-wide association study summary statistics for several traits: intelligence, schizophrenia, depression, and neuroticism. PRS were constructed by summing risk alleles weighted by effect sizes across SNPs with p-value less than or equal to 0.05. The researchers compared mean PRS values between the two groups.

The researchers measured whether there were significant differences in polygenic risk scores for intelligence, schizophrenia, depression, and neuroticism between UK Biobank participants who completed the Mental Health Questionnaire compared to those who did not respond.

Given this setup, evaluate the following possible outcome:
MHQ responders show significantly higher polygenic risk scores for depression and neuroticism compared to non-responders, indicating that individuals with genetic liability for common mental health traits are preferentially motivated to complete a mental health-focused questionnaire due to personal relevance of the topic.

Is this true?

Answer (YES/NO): NO